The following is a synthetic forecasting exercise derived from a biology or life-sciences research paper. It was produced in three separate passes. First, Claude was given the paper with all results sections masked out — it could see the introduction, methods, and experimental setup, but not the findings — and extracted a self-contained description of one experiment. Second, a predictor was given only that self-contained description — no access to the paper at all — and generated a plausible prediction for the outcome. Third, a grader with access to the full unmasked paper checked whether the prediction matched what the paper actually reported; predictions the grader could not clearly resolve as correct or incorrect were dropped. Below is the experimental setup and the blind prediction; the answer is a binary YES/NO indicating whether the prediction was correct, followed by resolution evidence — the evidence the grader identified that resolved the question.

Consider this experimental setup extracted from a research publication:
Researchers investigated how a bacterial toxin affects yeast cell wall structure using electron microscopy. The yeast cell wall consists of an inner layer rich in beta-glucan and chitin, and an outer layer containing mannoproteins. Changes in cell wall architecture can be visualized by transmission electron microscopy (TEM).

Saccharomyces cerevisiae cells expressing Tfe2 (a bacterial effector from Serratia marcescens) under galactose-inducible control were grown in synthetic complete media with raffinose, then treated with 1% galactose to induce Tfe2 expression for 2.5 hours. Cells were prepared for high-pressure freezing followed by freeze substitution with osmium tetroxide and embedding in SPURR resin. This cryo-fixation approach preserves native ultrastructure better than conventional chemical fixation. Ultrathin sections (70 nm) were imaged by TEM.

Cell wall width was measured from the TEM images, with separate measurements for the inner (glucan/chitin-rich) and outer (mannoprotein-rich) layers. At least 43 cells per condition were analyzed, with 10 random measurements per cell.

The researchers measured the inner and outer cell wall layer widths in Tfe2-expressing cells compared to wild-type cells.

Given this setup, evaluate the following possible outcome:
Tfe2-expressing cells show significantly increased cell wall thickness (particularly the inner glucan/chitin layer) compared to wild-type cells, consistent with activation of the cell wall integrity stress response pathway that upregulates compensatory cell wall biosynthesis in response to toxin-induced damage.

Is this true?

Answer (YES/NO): YES